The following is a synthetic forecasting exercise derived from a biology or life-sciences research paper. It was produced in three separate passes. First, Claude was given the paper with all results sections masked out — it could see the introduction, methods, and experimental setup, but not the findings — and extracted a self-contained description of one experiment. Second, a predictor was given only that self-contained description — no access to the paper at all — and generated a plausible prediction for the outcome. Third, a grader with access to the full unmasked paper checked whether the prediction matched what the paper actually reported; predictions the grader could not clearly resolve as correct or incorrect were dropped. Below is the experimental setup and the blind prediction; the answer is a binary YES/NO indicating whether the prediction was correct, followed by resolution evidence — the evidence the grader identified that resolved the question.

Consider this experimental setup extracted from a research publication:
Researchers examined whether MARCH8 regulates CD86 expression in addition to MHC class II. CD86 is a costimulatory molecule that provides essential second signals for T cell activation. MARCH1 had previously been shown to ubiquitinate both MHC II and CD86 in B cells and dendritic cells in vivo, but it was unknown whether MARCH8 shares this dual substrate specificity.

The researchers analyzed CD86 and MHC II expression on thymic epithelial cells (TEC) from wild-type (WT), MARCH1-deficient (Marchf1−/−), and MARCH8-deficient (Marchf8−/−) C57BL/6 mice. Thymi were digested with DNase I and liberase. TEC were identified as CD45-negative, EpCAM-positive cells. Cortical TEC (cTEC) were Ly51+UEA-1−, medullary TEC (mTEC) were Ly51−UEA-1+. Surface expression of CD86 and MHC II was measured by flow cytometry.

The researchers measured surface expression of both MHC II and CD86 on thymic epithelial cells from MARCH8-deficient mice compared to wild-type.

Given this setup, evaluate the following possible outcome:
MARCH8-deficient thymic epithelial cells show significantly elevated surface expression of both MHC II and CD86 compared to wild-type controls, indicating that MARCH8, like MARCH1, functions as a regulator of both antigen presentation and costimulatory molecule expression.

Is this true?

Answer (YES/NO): NO